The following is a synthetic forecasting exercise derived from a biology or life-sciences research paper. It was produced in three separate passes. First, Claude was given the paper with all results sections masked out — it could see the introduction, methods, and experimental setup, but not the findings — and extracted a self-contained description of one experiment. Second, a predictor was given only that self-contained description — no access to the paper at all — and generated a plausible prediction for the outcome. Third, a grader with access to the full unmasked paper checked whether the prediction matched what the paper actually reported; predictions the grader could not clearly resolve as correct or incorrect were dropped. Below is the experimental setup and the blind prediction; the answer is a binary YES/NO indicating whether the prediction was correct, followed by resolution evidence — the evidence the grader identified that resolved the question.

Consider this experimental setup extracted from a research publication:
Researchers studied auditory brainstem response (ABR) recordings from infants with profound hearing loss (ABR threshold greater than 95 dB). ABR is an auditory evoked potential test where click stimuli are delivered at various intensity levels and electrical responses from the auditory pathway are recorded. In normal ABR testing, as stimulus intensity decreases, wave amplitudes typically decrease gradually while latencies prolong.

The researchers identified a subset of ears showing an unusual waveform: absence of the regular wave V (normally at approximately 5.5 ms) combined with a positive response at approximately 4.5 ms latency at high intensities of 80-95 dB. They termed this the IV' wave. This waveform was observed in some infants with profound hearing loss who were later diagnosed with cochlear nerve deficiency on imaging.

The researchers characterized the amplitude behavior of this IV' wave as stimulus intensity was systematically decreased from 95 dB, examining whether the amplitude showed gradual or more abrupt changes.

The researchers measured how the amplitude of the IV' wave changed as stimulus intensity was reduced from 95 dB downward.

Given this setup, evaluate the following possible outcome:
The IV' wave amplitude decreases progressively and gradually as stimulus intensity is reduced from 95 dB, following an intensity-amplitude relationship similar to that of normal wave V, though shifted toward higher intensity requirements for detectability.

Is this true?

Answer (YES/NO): NO